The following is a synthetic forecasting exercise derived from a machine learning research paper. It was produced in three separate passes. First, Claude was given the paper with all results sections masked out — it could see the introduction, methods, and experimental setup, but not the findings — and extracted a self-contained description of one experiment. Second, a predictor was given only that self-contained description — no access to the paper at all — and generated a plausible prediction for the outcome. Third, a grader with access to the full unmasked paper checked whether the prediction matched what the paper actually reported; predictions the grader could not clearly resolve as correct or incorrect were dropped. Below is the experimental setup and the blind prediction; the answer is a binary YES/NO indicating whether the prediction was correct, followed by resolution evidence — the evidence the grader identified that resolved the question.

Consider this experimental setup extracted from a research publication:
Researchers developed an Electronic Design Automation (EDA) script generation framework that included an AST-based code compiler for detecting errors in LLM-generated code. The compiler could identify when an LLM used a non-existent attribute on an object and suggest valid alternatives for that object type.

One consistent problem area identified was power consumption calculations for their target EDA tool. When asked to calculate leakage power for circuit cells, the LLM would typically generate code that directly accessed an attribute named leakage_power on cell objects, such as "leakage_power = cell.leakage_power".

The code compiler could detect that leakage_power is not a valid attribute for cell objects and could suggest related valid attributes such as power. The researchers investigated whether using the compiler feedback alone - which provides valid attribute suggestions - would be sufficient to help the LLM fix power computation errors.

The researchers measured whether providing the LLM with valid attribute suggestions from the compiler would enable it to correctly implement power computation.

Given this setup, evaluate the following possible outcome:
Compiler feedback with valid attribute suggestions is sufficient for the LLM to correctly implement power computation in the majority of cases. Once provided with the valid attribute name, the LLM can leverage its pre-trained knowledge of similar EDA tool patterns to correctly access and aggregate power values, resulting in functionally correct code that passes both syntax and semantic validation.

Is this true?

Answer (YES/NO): NO